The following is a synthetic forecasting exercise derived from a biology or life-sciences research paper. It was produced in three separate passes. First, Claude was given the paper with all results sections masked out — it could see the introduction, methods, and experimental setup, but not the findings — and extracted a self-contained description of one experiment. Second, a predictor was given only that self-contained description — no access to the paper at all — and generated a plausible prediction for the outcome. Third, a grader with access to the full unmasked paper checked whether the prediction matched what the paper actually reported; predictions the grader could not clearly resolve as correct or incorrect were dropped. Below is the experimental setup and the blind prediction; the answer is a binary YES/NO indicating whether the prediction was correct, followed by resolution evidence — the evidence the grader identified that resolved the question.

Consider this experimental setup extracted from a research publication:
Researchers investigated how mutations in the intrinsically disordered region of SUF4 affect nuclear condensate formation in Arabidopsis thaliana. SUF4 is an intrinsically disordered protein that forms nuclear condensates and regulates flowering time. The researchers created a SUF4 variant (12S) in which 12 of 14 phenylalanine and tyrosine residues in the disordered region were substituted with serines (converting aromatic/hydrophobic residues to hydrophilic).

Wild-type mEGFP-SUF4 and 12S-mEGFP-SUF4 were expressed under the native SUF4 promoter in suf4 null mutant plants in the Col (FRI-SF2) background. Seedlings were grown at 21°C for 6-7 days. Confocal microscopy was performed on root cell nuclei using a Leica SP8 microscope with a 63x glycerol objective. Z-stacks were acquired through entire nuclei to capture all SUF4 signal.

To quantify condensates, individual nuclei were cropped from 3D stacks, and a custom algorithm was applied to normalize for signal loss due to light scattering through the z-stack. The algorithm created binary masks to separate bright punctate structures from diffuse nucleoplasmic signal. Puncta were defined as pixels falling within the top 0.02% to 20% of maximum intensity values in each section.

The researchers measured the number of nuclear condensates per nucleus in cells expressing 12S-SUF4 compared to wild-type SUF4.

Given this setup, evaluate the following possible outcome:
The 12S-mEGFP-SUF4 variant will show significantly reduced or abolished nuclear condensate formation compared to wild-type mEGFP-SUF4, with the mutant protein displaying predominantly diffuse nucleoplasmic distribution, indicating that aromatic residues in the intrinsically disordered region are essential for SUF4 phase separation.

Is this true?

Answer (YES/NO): YES